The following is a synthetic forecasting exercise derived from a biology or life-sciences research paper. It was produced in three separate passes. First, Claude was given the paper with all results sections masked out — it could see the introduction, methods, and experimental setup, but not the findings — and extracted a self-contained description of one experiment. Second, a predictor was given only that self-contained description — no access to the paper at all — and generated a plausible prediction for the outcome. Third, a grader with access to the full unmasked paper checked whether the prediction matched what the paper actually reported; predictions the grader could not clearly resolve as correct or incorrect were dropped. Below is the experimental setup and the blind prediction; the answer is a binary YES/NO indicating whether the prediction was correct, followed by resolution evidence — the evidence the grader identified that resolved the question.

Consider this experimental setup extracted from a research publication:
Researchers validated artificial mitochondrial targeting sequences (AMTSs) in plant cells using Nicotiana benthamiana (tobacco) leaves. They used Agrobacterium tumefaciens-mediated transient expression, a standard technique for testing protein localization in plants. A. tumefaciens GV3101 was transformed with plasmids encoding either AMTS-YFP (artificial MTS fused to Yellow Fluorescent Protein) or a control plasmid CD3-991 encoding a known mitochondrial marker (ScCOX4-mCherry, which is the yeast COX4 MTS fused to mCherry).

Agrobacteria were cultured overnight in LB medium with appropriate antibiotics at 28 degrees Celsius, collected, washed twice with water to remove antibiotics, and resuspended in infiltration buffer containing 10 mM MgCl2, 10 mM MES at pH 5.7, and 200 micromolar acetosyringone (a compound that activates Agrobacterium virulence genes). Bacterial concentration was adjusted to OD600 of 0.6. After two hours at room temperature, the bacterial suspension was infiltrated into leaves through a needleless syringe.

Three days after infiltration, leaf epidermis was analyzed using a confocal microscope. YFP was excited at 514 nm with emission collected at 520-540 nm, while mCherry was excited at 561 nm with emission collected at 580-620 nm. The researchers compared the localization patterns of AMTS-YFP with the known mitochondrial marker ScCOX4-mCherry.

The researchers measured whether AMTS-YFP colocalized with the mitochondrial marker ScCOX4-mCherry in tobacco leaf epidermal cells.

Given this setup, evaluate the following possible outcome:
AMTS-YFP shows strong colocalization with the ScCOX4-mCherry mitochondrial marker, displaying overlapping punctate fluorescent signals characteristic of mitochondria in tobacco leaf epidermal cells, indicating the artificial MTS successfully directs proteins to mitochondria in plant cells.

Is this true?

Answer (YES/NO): YES